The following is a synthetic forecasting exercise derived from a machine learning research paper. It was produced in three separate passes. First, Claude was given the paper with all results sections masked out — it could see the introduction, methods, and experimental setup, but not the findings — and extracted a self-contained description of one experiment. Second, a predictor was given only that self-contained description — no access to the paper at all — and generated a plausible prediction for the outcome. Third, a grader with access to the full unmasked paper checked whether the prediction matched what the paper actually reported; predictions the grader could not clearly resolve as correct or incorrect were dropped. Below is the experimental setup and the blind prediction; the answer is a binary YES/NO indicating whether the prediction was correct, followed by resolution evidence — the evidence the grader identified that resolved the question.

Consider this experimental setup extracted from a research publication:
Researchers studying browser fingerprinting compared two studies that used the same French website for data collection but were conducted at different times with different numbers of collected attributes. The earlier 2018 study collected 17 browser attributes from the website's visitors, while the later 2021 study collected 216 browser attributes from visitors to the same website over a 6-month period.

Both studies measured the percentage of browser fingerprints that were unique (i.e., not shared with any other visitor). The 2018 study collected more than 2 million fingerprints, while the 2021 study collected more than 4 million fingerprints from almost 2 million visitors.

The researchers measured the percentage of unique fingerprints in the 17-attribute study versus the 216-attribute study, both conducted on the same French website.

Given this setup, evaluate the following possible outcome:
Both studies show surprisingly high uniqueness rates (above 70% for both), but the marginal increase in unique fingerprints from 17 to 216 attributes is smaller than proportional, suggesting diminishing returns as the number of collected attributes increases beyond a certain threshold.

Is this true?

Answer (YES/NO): NO